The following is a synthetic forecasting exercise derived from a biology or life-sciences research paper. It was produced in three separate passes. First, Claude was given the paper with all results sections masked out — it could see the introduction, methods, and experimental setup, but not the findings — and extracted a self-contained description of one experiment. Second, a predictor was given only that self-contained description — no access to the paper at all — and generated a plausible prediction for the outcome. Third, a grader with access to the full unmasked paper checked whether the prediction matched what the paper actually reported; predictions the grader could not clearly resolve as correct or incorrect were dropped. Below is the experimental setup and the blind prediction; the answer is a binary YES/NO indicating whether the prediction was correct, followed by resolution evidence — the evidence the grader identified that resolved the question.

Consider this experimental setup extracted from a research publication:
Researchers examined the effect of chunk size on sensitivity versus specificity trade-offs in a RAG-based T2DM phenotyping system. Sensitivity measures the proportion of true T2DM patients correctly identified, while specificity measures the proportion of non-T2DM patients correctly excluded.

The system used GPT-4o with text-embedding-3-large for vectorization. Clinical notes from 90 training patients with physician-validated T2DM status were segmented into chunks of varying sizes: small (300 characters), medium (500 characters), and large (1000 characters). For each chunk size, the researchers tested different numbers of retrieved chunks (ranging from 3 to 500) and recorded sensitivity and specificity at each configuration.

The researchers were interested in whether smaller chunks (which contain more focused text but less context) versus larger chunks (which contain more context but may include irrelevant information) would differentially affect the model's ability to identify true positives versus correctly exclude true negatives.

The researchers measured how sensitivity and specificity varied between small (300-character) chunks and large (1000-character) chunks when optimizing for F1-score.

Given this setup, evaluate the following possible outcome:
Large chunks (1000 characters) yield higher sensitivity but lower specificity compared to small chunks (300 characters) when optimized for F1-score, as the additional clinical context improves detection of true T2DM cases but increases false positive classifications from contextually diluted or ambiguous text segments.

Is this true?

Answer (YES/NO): NO